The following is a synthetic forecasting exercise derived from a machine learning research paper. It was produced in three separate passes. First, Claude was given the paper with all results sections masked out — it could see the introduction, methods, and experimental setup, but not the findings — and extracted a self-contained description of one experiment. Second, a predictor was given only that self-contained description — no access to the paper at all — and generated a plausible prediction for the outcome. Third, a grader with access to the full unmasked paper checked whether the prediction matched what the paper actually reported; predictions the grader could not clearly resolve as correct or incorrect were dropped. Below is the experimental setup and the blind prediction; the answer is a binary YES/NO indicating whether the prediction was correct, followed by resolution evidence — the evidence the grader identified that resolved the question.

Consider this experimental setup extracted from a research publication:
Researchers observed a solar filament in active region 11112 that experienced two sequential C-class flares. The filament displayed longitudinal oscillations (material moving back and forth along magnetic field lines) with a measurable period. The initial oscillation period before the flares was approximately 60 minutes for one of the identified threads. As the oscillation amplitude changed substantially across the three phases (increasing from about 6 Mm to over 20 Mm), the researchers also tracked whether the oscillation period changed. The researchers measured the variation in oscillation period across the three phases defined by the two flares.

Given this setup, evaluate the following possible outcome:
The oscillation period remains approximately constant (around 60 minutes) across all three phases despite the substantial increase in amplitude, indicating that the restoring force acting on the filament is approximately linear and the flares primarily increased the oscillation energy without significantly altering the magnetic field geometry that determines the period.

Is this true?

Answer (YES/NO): YES